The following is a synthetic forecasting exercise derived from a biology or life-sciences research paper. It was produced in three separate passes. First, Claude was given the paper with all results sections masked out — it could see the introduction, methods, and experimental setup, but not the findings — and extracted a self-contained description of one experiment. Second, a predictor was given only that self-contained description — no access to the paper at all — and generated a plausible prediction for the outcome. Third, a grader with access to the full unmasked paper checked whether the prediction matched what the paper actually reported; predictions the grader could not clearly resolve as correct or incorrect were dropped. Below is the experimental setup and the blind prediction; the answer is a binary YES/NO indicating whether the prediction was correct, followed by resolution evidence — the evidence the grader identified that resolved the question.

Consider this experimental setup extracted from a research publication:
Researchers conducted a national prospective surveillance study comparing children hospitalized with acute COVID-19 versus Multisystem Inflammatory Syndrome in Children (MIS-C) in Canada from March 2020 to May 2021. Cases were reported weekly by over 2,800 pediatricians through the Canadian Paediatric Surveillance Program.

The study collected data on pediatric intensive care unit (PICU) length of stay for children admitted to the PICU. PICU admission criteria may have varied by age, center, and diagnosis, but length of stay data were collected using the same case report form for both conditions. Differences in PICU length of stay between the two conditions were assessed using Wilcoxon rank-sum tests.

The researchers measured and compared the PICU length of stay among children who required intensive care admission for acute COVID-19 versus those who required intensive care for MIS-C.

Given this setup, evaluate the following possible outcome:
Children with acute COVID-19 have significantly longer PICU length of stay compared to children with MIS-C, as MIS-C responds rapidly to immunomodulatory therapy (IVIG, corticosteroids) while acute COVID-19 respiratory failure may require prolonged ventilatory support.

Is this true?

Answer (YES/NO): YES